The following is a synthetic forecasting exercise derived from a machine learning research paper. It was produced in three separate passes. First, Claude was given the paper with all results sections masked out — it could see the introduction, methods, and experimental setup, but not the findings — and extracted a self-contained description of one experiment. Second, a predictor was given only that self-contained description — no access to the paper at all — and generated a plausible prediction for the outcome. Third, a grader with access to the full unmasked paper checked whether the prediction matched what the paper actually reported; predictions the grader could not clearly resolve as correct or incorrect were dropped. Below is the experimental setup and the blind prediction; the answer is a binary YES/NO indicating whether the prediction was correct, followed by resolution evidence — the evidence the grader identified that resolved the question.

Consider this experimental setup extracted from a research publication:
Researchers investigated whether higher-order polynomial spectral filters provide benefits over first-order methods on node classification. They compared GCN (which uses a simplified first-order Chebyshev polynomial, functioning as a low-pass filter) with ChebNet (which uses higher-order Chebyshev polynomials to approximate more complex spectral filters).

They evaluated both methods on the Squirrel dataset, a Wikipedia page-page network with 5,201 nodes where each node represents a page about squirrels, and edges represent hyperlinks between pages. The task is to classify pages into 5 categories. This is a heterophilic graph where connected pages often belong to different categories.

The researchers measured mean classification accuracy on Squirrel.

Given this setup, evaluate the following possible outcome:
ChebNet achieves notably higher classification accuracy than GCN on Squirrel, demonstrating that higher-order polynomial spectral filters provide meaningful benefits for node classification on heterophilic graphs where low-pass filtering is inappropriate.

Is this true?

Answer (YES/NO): NO